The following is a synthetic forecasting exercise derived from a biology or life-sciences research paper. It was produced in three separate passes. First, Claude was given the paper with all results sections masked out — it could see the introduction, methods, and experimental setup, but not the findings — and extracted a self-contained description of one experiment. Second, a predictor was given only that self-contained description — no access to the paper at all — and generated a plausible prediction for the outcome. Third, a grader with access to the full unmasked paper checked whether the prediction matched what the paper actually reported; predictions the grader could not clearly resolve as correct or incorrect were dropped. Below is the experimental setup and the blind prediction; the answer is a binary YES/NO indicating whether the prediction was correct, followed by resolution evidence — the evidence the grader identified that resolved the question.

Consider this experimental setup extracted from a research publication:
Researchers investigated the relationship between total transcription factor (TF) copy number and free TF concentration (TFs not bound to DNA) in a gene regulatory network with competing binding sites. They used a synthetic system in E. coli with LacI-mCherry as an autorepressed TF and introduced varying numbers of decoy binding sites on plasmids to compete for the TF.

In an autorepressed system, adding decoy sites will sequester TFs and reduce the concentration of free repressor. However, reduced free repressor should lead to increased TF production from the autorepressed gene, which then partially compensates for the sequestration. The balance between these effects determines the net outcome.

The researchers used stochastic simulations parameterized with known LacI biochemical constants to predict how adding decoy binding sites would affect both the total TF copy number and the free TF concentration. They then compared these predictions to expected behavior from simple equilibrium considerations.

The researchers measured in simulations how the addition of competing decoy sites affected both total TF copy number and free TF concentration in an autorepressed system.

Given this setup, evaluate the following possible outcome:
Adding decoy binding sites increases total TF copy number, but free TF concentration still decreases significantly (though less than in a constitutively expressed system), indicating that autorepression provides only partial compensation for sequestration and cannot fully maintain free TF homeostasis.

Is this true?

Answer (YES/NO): YES